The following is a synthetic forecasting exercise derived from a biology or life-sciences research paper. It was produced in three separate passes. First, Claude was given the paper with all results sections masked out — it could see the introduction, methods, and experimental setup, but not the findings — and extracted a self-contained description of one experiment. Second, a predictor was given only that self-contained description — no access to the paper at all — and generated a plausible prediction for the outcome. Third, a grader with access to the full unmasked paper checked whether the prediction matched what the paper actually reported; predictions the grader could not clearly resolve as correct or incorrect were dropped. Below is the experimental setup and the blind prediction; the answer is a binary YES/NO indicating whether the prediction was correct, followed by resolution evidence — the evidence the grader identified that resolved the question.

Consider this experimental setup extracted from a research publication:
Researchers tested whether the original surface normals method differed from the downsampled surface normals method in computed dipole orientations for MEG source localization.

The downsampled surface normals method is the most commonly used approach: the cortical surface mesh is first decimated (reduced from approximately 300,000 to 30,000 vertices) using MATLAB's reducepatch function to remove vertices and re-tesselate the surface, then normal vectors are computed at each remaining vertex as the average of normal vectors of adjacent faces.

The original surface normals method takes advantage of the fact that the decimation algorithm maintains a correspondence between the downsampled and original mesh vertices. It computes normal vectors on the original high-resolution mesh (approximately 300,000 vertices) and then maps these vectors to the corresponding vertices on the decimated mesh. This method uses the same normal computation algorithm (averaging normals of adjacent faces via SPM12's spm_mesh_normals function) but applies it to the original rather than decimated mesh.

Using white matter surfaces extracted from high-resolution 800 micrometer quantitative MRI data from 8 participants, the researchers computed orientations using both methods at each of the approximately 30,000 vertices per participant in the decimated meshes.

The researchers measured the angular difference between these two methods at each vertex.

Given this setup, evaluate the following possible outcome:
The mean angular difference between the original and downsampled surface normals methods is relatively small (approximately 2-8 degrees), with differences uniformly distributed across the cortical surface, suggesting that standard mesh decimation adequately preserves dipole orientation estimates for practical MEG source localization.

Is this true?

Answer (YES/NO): NO